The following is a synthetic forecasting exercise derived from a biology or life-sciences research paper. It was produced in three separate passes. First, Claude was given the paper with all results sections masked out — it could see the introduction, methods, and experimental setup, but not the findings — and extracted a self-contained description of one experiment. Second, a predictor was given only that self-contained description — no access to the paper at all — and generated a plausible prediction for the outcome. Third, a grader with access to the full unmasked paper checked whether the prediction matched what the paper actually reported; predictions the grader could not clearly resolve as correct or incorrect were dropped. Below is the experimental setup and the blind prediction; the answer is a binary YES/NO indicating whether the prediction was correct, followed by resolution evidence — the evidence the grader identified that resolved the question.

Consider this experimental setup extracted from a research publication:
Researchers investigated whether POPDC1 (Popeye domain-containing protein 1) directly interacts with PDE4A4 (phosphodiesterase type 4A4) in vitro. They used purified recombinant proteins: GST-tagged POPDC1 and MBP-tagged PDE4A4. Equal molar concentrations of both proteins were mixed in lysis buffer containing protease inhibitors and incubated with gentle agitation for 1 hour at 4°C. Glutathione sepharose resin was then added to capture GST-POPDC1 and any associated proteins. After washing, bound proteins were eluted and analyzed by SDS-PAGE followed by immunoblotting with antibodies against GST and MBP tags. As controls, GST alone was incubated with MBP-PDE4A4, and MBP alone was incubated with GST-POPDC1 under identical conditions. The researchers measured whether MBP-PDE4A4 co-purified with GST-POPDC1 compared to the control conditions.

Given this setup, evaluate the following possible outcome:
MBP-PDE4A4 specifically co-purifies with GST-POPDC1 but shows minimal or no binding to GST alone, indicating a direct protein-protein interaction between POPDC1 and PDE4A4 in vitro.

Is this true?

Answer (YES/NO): YES